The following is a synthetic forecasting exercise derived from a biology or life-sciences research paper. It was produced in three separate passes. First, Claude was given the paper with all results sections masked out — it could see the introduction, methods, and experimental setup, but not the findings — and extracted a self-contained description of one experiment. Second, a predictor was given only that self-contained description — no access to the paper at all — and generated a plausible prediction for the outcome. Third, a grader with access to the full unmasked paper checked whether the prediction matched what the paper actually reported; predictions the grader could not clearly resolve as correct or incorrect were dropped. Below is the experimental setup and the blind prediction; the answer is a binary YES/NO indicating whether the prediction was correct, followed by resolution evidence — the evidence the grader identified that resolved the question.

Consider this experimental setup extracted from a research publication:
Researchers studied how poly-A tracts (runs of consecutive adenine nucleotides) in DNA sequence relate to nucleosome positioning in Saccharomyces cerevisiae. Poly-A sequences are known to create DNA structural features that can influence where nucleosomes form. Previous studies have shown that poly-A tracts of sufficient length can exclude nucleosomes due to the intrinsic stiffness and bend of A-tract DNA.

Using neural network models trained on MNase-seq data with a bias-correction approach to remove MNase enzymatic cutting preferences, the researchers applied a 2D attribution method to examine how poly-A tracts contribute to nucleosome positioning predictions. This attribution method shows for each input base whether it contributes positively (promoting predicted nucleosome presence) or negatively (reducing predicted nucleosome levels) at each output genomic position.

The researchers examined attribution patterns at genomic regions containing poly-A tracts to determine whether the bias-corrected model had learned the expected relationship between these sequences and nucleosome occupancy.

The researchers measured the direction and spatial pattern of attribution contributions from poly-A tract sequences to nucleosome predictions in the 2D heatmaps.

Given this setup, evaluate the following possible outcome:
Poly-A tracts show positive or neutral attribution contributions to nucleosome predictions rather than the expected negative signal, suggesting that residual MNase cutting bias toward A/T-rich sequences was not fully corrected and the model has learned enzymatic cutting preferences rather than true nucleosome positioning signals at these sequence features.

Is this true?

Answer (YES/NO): NO